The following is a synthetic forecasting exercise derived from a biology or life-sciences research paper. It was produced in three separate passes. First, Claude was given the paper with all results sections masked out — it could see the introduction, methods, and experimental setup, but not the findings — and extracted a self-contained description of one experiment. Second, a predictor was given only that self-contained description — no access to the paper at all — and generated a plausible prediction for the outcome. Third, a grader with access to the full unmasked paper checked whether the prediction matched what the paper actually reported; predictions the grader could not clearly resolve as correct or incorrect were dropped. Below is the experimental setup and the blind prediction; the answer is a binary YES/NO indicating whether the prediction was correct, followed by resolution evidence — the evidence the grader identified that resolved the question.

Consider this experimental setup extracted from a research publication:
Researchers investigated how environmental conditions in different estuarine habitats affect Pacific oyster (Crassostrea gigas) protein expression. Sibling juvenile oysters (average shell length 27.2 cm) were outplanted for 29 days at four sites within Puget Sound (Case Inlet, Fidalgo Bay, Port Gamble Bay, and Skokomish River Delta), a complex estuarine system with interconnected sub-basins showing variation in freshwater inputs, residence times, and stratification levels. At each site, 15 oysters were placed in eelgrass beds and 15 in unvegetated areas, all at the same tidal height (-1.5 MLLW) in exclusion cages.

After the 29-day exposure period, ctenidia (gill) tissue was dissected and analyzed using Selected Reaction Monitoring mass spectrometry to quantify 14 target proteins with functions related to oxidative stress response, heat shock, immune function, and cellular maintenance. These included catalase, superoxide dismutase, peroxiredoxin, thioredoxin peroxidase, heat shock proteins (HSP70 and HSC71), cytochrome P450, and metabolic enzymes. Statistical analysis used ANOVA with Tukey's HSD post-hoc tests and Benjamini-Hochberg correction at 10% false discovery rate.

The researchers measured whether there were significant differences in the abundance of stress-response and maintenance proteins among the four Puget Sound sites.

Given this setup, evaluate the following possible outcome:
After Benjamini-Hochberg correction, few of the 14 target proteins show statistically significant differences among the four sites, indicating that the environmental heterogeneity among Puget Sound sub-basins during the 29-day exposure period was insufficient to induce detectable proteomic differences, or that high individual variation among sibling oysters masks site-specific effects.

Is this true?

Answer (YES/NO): NO